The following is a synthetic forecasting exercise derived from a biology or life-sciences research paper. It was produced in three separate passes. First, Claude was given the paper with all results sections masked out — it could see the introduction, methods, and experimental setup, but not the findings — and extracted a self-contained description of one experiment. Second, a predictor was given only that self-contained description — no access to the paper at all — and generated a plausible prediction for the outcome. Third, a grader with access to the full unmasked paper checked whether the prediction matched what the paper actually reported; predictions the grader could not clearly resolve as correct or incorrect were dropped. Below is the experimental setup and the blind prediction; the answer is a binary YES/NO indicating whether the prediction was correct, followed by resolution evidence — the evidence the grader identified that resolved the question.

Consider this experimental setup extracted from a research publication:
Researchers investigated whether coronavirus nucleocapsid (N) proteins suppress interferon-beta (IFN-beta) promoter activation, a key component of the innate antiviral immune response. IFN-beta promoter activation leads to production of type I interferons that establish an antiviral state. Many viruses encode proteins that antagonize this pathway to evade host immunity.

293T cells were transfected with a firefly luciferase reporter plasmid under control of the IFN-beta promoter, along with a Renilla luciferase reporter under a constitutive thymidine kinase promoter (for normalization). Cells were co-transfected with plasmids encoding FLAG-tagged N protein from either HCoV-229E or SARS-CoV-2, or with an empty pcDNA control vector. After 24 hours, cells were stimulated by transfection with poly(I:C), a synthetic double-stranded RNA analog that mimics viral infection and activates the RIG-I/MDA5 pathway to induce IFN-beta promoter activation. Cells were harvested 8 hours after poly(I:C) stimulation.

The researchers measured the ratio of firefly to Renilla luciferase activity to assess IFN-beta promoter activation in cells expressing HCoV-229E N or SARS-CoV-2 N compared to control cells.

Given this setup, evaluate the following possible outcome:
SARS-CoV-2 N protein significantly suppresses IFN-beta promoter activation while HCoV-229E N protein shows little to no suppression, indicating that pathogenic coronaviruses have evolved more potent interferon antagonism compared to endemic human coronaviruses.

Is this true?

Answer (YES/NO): NO